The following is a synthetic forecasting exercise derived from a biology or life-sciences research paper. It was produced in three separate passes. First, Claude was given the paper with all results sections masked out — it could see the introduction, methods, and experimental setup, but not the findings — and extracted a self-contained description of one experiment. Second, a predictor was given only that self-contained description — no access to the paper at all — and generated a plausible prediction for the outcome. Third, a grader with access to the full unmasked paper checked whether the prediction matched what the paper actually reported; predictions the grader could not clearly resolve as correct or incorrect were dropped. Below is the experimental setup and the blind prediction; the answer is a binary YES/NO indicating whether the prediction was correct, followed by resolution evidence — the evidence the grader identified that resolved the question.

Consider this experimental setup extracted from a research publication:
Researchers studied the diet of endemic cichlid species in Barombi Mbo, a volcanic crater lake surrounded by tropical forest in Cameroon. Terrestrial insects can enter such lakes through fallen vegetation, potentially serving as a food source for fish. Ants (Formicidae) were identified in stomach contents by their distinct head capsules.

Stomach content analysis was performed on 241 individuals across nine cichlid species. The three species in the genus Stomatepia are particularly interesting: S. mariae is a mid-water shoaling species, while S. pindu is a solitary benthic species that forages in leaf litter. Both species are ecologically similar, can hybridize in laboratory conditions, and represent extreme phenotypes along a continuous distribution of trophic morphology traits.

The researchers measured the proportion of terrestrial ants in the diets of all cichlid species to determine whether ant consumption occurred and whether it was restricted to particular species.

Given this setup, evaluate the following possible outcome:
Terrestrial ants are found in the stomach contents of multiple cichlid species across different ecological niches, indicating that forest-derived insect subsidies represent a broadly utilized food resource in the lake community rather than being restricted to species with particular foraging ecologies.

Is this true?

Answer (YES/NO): NO